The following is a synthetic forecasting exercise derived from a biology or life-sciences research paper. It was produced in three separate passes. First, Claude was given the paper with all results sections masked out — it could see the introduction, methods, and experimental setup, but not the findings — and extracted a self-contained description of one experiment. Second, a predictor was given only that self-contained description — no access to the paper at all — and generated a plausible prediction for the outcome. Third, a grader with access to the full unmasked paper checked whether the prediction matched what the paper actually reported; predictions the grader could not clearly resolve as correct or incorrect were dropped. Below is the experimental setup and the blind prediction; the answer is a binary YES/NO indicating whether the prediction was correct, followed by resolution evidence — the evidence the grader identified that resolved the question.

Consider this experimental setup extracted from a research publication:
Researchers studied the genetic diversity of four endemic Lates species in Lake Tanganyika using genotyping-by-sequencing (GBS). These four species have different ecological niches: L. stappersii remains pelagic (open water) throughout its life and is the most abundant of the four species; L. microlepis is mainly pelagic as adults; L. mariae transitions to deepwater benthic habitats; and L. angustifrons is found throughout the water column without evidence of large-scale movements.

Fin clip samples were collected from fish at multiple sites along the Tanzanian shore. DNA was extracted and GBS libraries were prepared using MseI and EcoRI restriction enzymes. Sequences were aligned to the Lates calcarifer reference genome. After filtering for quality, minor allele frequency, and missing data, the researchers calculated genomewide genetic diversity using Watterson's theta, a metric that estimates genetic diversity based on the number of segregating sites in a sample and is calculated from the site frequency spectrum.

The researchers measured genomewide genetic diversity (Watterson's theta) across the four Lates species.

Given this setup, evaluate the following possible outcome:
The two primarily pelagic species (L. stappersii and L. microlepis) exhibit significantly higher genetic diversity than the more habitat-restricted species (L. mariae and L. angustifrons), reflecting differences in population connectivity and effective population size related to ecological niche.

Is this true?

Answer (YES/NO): NO